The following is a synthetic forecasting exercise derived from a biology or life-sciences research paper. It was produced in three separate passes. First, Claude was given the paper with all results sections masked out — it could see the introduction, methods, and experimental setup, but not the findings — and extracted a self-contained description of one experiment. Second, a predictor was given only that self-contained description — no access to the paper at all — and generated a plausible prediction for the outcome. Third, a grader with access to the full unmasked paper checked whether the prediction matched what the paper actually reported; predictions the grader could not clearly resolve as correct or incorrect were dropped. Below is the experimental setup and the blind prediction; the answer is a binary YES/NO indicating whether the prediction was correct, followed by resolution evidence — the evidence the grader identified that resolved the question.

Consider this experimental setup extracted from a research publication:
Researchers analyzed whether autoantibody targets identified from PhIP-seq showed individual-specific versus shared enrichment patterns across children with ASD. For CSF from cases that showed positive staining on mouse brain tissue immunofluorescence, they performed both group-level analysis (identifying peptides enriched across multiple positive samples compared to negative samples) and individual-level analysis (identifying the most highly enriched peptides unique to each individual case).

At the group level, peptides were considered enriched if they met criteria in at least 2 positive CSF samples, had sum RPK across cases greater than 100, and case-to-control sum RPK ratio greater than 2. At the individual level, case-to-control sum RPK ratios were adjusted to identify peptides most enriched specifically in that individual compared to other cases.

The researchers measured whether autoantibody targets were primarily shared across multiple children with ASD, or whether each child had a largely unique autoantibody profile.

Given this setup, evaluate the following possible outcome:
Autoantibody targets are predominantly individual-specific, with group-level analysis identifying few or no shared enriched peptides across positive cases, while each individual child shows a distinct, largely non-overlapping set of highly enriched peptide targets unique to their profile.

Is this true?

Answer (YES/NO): NO